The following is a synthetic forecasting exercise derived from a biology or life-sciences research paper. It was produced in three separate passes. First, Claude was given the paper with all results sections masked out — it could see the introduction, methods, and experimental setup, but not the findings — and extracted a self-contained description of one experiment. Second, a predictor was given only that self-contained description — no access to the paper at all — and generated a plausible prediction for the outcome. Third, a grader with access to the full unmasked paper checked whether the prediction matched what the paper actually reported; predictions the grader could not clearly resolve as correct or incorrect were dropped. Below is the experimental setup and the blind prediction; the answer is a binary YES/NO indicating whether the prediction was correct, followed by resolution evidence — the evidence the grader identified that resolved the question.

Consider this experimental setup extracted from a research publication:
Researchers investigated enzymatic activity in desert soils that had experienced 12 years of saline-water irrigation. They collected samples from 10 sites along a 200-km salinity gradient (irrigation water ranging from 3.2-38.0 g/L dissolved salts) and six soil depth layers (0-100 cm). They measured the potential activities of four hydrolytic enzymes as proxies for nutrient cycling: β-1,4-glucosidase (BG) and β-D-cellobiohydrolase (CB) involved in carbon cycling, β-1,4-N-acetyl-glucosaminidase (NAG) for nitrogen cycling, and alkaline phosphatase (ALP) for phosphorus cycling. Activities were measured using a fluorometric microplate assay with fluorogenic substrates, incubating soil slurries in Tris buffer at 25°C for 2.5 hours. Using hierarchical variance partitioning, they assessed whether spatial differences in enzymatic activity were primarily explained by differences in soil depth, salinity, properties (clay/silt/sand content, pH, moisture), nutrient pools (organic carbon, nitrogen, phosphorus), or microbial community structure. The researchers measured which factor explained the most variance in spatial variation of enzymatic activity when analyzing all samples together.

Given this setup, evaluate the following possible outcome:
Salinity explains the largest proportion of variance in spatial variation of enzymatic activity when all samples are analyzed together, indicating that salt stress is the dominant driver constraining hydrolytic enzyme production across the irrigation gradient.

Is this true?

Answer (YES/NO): NO